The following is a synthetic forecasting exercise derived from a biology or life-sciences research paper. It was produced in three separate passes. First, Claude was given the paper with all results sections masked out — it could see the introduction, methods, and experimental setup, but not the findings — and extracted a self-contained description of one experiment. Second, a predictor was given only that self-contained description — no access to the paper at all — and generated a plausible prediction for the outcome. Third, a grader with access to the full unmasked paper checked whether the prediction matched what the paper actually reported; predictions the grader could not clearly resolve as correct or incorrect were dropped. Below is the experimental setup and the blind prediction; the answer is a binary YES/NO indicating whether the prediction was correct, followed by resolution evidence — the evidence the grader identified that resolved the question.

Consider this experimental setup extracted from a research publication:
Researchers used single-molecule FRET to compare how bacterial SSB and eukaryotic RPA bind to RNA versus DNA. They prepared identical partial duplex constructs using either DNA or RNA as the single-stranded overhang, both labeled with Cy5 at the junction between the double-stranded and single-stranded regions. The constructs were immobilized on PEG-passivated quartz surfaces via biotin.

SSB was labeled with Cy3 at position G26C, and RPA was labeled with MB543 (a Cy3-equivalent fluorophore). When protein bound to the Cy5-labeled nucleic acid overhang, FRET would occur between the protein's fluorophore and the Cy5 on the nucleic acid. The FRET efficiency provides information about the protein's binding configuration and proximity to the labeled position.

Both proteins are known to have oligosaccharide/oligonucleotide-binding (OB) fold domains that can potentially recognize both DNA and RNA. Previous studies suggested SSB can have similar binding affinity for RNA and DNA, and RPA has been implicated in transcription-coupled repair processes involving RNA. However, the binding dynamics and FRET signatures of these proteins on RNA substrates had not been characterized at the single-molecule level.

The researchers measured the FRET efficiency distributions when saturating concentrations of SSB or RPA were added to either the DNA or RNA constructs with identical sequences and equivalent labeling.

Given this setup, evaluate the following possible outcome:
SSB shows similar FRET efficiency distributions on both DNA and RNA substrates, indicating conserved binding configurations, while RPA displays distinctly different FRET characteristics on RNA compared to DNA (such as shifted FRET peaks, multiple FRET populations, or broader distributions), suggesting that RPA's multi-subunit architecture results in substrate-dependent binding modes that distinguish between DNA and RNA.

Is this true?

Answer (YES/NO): NO